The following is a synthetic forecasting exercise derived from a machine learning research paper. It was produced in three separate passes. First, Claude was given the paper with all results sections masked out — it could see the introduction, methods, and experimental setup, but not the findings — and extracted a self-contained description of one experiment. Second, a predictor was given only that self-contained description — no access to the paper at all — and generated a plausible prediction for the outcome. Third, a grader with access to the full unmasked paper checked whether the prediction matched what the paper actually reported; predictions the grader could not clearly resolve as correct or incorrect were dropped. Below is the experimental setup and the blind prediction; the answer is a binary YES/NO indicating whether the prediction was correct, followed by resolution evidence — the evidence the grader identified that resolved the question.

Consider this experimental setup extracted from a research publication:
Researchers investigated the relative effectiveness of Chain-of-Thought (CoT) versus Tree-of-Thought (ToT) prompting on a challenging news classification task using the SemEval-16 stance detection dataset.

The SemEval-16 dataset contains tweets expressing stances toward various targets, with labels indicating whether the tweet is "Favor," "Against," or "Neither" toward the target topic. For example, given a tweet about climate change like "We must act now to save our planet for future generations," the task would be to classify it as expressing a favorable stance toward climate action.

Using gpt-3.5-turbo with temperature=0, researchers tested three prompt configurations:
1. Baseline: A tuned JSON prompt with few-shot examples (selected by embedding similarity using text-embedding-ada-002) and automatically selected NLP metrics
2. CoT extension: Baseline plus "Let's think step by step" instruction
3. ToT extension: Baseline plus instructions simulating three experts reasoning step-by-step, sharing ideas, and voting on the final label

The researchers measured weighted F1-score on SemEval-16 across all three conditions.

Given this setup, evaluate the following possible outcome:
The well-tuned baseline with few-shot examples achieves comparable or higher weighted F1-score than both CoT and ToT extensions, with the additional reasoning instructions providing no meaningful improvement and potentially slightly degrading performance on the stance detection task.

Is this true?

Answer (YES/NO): YES